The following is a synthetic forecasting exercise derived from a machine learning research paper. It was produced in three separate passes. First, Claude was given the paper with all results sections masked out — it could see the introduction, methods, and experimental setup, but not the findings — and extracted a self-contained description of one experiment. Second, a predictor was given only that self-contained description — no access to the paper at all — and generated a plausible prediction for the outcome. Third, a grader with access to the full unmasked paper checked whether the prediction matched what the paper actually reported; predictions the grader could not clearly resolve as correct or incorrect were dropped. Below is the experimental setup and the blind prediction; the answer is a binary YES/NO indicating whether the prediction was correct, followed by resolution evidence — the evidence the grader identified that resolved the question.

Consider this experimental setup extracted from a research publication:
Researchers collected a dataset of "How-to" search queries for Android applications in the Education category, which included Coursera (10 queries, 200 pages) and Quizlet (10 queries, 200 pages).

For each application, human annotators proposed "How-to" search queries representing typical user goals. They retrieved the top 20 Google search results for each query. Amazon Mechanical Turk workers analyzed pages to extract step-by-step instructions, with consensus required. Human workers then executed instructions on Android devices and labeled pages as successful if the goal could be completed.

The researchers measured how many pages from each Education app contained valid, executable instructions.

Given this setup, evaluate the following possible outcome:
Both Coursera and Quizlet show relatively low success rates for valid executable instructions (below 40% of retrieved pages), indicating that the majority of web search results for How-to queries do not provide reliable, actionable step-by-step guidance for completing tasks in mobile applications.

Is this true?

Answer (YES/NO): YES